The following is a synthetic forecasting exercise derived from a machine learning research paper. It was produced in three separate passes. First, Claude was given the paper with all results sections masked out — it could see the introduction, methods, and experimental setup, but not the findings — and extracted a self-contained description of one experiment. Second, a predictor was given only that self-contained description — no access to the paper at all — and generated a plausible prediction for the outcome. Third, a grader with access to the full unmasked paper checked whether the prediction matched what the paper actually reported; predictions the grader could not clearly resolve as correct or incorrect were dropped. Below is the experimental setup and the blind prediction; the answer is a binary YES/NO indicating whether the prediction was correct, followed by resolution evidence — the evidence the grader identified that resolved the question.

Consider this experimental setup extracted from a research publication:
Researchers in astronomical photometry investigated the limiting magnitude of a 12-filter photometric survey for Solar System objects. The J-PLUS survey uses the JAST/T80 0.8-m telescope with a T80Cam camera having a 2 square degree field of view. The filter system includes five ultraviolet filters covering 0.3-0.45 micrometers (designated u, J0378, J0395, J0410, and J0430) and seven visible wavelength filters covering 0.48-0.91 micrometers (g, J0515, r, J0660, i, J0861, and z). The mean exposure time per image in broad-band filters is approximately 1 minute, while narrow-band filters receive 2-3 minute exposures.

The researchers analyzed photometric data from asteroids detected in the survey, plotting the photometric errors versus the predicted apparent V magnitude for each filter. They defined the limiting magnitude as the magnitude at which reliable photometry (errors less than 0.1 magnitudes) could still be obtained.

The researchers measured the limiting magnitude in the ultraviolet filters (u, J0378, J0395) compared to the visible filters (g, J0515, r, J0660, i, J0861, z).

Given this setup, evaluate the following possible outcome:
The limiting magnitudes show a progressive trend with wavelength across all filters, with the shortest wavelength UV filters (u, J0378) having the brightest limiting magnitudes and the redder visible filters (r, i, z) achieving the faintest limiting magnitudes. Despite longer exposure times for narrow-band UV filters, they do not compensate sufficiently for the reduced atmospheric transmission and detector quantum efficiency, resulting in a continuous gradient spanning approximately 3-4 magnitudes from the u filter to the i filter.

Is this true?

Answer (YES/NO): NO